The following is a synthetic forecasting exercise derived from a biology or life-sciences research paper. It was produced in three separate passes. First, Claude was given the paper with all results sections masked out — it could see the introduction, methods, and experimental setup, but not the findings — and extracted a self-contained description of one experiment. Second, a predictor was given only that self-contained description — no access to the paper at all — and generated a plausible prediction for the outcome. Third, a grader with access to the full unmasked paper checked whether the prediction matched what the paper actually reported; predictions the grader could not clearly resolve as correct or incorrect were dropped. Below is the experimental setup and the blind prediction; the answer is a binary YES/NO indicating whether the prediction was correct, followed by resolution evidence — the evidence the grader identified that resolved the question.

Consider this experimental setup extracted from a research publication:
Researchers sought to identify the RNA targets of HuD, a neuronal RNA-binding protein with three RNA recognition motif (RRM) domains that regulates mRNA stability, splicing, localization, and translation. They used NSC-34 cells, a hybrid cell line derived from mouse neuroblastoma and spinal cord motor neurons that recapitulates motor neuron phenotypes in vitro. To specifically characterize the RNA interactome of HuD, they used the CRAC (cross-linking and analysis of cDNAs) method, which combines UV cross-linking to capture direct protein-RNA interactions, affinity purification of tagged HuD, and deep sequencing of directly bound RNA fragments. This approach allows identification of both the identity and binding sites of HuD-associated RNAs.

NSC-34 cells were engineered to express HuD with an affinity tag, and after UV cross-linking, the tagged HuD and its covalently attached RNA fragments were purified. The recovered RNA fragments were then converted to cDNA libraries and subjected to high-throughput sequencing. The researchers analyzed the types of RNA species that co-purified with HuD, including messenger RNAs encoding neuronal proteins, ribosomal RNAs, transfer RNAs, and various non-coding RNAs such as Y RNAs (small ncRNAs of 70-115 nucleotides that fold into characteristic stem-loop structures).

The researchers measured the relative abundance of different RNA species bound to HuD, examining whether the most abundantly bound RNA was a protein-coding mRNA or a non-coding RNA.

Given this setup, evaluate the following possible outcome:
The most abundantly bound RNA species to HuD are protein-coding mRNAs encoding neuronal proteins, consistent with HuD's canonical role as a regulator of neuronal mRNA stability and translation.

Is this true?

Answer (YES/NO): NO